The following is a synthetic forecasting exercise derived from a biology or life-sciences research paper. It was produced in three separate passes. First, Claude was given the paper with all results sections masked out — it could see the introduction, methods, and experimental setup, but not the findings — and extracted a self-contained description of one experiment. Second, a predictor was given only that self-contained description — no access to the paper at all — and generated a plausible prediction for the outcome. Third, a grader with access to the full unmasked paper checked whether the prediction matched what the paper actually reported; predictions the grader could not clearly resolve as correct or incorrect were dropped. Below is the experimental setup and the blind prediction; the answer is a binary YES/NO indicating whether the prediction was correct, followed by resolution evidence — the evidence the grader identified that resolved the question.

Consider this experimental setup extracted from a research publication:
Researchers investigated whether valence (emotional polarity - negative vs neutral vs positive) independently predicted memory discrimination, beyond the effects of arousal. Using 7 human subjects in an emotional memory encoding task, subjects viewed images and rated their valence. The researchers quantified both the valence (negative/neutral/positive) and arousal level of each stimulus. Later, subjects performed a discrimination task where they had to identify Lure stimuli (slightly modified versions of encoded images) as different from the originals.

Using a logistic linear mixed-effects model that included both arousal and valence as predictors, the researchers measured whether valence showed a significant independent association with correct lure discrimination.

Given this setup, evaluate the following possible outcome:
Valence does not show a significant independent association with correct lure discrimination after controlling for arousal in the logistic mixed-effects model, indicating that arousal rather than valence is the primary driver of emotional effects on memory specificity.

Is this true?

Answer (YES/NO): YES